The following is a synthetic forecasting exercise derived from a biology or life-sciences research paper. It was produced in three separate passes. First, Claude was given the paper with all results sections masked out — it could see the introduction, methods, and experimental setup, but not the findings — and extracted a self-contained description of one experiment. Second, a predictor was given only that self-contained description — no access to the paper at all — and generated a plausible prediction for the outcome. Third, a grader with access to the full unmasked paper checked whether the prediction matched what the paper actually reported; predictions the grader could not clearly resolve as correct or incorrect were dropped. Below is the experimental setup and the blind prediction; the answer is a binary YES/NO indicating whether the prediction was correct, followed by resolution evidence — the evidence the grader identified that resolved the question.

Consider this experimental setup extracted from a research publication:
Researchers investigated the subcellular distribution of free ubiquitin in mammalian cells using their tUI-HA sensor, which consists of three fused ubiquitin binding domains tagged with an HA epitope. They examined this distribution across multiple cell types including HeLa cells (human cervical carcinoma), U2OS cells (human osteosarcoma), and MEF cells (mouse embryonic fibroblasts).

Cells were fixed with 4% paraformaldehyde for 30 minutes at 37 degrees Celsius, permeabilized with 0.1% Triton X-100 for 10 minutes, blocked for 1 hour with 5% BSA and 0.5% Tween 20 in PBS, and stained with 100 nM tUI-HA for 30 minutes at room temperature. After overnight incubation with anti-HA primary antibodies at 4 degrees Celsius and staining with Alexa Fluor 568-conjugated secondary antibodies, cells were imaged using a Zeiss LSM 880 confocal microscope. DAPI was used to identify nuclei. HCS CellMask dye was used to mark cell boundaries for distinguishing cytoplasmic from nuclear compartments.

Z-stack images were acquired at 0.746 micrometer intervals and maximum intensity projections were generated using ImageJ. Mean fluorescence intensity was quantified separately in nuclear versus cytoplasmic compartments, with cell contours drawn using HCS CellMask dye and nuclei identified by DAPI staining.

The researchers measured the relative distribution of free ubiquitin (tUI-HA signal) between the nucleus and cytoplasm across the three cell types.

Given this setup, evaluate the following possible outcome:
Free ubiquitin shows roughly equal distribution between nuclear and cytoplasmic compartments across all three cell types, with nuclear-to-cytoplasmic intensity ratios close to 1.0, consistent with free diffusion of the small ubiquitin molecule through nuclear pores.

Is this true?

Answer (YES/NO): YES